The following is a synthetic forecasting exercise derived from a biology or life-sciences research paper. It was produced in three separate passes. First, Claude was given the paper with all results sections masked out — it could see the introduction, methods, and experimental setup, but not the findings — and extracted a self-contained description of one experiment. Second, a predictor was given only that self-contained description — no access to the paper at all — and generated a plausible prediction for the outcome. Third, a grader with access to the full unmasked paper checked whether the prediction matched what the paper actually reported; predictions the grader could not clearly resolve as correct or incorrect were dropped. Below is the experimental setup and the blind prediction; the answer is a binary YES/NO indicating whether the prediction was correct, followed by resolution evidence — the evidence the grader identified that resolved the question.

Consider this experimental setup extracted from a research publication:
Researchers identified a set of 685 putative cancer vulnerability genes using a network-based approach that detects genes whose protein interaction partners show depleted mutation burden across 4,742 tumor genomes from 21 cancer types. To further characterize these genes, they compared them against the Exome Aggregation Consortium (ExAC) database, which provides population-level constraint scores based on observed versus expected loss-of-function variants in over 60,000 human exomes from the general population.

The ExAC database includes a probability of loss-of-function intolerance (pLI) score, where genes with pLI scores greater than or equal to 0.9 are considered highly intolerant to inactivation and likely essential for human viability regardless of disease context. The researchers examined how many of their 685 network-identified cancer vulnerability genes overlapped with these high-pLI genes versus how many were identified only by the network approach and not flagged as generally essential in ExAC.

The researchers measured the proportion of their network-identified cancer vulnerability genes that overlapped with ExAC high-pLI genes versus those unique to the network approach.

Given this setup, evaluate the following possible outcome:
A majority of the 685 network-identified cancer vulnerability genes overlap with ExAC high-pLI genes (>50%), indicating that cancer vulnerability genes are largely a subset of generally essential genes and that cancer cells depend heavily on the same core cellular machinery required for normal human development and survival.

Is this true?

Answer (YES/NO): YES